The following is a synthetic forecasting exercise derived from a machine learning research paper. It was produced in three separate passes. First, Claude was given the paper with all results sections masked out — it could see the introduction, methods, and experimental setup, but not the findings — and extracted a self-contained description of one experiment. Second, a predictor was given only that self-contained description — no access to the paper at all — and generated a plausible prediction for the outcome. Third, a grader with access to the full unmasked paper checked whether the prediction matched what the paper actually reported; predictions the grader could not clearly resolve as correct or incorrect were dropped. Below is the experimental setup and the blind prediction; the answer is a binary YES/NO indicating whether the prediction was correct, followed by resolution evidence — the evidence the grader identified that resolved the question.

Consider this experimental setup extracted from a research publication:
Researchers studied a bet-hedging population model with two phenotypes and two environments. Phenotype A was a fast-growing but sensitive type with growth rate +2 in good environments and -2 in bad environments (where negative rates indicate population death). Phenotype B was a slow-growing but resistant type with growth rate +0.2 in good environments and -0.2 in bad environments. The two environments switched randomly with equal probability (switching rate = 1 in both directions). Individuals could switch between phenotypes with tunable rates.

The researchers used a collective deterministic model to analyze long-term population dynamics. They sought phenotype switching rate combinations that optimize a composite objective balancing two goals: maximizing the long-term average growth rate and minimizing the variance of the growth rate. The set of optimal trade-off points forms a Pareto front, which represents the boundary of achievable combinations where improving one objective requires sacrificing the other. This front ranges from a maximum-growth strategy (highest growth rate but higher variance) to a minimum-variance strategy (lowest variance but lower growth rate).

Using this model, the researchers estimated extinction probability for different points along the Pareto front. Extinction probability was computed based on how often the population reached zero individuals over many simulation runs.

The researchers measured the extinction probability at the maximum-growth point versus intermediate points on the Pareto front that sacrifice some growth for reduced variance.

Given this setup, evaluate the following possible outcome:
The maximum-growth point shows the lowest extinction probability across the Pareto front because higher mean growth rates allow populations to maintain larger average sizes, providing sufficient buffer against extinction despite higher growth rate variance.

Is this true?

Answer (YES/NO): NO